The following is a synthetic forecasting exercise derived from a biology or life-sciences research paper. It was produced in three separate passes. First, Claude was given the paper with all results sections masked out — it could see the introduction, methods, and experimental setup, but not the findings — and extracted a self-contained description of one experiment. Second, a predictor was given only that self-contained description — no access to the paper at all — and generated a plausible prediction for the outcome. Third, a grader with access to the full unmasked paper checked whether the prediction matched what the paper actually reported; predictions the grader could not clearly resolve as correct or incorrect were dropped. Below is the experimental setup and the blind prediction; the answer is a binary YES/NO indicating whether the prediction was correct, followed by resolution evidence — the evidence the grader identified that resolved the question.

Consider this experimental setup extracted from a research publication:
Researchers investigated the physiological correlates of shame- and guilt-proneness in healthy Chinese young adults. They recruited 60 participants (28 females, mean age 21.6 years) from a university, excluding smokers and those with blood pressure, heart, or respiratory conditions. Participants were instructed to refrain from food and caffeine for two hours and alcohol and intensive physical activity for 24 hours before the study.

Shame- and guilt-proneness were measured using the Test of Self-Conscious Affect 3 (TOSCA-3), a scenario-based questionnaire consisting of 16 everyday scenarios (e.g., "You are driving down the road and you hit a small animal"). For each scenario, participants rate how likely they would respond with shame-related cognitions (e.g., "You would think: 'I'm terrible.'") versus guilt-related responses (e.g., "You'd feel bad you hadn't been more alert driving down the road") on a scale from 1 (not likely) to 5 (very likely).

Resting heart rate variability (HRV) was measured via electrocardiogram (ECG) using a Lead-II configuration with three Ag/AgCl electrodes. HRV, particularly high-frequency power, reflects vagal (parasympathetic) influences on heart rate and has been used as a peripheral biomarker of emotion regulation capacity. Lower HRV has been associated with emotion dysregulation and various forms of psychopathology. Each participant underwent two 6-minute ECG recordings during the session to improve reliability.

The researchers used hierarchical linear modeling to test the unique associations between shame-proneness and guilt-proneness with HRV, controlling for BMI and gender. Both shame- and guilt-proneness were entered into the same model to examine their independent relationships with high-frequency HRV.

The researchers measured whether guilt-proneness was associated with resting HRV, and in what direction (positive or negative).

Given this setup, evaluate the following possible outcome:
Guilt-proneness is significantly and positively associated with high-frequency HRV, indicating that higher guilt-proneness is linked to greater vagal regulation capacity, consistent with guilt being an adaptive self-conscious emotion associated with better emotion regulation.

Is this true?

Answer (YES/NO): YES